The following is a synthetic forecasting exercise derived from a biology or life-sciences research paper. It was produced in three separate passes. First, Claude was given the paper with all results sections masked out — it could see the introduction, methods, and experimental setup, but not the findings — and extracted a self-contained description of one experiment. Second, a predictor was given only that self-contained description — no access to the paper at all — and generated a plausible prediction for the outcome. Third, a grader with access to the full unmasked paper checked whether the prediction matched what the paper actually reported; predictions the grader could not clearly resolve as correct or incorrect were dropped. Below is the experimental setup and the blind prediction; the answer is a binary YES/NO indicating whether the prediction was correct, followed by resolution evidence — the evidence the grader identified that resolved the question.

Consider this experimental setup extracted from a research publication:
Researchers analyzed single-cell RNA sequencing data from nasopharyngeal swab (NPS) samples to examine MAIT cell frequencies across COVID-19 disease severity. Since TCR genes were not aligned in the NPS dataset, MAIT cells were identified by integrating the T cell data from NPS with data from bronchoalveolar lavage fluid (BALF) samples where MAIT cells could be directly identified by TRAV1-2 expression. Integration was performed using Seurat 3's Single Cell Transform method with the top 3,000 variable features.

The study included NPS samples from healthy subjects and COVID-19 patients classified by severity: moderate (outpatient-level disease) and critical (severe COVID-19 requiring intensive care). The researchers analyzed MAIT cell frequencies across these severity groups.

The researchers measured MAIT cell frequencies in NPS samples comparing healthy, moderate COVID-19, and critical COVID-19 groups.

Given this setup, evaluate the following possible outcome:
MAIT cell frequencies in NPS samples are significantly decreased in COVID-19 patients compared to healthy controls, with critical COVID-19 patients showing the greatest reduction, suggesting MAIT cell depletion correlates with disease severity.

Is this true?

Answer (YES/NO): NO